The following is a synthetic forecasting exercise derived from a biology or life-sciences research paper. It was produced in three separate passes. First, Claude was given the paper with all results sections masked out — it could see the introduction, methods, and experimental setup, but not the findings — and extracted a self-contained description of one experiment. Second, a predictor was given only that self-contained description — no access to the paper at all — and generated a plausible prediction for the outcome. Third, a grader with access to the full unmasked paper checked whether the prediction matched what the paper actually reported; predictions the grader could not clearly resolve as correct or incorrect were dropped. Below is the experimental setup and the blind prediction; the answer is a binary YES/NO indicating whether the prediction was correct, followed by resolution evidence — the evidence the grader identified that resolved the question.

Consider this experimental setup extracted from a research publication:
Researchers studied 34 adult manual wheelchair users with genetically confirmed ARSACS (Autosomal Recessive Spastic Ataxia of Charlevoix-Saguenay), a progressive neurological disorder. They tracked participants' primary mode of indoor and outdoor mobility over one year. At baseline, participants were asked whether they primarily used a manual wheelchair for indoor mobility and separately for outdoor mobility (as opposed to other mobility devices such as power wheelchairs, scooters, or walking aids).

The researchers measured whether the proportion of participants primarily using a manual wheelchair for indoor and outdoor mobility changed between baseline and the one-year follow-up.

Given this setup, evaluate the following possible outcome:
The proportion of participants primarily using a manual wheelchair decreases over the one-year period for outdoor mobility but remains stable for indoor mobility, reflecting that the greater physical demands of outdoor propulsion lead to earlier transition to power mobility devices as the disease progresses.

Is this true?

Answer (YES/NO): NO